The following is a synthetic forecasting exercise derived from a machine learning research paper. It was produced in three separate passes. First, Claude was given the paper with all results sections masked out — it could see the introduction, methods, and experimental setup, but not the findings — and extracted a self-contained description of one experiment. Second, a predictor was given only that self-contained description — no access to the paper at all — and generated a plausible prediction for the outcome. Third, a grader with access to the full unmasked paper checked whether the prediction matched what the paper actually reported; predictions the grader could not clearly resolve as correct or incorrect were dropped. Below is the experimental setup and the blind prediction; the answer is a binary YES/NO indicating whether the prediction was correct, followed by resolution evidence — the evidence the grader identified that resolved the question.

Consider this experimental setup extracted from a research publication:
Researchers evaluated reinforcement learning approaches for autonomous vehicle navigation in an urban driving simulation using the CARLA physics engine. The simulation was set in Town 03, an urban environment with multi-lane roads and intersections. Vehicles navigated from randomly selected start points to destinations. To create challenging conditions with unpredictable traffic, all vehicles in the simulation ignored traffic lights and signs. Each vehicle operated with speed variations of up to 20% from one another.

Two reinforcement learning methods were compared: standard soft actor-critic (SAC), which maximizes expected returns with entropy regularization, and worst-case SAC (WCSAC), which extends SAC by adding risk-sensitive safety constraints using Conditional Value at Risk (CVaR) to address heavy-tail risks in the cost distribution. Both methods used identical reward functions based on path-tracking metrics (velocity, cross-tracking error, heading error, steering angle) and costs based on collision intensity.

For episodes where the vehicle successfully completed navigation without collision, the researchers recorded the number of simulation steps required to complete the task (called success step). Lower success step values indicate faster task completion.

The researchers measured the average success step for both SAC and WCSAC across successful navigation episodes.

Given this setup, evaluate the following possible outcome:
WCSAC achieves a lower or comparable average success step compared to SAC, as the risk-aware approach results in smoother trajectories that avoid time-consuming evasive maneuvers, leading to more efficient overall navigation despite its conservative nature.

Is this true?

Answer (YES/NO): NO